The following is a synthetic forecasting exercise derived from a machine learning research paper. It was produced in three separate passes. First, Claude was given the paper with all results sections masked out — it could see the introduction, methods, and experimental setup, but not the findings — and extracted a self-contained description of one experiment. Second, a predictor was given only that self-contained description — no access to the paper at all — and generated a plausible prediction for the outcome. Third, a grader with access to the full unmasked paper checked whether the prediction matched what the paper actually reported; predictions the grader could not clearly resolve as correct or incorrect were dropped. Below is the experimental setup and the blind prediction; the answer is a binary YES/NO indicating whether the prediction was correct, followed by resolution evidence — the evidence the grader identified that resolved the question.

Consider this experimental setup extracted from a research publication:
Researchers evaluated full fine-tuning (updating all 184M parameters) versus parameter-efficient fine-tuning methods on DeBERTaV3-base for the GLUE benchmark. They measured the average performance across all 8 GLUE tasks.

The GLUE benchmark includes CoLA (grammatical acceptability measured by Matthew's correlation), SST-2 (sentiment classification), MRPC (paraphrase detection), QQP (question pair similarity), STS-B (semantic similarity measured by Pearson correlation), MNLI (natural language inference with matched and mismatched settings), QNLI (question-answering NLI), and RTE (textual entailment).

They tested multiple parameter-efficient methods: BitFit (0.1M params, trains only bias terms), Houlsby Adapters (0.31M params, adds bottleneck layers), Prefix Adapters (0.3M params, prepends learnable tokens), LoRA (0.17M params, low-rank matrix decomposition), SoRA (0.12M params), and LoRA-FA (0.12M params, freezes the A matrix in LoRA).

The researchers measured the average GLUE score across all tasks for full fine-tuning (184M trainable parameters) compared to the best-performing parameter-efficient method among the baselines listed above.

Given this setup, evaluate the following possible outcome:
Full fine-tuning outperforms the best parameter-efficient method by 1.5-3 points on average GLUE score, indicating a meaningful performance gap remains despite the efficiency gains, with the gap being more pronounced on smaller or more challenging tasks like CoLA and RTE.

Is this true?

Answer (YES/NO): NO